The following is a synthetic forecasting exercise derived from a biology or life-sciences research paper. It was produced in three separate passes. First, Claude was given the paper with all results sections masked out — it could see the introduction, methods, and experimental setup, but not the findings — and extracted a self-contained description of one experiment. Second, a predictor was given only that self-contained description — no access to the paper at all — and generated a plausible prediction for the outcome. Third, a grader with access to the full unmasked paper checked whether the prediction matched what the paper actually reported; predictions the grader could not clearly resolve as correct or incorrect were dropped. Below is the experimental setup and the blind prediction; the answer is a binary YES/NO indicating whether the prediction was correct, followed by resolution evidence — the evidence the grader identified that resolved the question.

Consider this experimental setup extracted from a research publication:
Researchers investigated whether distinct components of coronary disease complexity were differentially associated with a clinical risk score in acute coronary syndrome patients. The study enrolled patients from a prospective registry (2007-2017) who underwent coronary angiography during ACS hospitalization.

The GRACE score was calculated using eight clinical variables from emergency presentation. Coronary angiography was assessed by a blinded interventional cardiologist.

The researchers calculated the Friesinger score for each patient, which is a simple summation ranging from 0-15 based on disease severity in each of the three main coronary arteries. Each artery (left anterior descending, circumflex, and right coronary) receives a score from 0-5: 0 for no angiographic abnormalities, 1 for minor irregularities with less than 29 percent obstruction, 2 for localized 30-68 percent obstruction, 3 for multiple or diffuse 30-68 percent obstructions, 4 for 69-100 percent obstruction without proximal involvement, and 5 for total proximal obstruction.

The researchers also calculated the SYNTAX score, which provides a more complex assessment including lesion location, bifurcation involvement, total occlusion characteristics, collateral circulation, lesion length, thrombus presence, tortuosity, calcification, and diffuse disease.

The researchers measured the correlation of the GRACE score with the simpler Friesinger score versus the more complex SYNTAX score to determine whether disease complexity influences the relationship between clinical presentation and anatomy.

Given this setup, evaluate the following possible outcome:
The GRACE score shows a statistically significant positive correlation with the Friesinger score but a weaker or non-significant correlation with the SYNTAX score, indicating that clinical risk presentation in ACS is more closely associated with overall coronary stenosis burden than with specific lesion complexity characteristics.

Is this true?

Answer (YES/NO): NO